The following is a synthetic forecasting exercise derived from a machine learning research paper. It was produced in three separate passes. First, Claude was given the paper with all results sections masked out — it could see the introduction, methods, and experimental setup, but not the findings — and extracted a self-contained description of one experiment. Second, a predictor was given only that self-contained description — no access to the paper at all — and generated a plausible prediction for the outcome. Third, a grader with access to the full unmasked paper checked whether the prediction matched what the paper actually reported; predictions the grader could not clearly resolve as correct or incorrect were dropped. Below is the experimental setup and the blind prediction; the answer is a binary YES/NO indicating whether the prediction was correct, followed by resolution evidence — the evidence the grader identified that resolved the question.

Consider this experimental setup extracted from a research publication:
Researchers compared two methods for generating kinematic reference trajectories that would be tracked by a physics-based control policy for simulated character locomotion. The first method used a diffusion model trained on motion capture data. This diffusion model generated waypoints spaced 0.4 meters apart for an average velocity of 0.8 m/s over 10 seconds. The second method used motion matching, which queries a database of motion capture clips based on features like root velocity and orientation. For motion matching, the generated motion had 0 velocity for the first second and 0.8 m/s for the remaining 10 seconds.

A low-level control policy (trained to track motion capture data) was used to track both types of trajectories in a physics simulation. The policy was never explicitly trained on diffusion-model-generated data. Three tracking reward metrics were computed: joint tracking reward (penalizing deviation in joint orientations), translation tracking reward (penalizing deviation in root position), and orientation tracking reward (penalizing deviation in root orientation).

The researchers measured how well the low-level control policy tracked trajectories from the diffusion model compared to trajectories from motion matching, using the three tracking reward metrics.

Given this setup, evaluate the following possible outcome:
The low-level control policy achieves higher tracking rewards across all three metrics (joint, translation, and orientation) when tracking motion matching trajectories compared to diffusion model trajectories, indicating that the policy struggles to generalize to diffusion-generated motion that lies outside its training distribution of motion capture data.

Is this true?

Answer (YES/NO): NO